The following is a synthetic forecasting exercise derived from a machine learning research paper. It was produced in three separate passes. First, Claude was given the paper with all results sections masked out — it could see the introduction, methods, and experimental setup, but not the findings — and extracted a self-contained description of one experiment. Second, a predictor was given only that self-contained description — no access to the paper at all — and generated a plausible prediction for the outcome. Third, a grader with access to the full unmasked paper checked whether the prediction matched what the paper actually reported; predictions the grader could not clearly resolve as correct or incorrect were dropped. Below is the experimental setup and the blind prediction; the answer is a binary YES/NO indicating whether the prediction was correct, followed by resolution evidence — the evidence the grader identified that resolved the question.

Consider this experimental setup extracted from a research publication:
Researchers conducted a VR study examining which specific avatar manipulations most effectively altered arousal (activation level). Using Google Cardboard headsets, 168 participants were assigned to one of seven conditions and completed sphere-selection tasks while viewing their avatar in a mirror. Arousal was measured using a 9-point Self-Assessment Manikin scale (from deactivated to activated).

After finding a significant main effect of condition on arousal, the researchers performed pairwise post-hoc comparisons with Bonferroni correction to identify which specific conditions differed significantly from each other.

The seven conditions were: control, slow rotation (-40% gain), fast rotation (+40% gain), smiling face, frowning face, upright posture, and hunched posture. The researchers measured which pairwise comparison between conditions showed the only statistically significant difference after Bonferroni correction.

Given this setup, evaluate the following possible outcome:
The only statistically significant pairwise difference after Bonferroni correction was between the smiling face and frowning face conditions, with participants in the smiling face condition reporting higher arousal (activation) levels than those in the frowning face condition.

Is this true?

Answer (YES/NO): NO